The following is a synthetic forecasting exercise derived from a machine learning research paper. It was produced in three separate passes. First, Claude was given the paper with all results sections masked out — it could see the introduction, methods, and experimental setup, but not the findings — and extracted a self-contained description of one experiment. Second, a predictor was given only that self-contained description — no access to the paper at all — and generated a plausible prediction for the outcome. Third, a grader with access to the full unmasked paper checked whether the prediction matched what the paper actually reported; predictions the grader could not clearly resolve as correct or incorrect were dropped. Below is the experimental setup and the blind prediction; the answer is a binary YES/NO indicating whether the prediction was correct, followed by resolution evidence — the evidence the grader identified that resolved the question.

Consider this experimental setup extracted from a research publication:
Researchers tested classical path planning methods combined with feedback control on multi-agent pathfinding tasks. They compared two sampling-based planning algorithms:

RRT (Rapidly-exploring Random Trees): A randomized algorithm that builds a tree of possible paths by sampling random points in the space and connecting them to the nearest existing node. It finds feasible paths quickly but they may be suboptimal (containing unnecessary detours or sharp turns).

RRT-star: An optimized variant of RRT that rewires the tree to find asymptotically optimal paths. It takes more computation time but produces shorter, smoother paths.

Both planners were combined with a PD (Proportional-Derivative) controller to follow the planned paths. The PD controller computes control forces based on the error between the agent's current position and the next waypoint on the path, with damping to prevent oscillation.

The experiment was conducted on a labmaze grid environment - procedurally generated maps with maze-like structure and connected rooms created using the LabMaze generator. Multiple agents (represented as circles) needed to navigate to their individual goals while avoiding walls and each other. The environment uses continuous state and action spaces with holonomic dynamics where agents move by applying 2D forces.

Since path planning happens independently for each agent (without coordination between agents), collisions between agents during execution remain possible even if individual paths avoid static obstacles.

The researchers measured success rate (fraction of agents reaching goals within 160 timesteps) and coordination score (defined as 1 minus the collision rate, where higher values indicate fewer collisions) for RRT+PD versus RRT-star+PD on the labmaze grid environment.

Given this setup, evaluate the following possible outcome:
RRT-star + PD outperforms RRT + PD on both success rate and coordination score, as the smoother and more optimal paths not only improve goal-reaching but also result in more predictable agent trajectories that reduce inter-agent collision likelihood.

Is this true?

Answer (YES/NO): YES